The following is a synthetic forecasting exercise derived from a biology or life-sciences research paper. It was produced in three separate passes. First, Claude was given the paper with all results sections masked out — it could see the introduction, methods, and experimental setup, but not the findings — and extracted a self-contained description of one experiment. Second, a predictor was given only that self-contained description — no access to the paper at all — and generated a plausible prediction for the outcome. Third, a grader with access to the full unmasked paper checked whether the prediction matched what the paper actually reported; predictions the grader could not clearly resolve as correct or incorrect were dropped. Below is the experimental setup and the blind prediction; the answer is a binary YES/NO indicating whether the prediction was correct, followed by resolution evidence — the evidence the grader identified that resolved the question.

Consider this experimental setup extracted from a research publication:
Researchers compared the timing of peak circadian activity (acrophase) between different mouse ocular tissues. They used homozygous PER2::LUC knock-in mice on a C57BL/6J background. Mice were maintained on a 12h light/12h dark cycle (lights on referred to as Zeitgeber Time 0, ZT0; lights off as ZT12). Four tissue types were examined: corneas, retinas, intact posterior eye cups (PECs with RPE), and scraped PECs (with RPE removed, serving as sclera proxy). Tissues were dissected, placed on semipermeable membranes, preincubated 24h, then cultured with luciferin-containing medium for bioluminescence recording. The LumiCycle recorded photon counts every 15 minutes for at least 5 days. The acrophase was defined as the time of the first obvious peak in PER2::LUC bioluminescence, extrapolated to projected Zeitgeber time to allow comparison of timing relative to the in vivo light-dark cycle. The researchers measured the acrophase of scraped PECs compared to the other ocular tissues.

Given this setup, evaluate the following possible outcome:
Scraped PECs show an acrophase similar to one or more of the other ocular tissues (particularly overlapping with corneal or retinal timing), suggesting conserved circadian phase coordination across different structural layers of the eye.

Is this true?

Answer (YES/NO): NO